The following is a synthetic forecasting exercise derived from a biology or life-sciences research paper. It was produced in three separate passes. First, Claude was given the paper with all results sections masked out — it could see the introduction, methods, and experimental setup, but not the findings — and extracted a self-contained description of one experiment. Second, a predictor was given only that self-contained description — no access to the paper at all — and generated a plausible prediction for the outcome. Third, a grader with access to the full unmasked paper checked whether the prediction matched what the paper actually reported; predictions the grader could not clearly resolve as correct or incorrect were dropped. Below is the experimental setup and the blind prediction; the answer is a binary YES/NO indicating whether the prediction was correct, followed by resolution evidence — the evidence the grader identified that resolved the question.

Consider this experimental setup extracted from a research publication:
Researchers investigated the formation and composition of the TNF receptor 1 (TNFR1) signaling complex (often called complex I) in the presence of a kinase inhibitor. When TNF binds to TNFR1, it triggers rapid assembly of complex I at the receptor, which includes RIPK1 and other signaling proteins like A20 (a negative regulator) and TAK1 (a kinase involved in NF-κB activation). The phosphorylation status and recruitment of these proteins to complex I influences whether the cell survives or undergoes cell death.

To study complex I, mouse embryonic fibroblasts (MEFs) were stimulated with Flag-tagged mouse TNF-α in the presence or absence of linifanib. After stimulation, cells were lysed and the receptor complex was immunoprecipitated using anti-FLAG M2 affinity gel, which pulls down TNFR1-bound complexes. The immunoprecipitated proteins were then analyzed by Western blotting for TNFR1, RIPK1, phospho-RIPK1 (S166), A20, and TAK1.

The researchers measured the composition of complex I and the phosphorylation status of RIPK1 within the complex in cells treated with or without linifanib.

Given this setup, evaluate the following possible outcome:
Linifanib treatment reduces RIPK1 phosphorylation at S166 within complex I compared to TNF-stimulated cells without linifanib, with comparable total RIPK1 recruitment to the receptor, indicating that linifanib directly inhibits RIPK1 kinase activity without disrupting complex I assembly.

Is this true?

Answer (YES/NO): NO